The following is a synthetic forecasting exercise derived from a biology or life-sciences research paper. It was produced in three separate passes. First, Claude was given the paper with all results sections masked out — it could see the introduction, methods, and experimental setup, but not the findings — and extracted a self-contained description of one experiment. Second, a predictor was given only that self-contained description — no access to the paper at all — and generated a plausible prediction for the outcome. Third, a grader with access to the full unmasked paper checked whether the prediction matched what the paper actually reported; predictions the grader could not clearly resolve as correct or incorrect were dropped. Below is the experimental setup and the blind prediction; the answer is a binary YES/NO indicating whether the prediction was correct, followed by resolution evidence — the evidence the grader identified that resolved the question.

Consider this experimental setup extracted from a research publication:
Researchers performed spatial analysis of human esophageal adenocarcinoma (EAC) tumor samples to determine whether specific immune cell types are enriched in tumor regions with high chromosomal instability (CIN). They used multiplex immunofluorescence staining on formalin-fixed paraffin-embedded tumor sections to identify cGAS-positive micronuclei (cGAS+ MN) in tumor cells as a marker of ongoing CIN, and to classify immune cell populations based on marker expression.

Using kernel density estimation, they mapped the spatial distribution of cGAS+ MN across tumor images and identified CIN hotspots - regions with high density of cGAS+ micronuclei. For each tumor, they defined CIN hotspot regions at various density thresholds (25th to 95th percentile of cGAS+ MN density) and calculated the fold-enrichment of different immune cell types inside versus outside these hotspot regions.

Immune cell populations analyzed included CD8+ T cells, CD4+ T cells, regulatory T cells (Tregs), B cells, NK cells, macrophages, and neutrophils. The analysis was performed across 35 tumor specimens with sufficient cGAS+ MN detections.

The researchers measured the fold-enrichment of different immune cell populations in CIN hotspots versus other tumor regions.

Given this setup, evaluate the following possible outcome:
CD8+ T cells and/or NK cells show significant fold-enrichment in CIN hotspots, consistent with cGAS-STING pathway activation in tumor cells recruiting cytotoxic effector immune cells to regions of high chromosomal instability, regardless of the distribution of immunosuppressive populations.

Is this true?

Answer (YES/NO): NO